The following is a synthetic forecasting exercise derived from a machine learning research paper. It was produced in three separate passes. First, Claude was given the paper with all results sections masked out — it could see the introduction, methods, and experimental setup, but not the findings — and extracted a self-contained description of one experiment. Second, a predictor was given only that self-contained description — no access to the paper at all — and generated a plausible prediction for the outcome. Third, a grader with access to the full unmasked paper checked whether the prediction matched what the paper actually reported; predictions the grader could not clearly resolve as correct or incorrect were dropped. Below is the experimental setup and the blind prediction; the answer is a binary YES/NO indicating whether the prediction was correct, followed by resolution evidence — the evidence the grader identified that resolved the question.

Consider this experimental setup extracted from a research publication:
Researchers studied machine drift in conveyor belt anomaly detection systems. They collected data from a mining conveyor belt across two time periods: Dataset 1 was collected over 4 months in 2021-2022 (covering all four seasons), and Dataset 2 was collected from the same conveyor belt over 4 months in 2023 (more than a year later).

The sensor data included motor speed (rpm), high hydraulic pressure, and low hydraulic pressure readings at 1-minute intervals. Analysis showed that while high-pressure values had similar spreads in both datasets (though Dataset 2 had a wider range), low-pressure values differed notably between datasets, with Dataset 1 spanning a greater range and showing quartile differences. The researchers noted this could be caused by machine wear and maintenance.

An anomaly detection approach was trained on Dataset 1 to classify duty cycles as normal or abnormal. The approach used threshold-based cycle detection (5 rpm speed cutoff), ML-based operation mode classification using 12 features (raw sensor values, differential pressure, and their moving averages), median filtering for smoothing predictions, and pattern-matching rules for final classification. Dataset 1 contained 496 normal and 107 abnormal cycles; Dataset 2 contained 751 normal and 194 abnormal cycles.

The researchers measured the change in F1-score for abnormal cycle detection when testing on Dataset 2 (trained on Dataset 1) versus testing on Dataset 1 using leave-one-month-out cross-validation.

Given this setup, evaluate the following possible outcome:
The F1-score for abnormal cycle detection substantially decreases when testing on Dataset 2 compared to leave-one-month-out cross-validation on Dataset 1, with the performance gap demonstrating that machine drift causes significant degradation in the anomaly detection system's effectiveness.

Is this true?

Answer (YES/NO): YES